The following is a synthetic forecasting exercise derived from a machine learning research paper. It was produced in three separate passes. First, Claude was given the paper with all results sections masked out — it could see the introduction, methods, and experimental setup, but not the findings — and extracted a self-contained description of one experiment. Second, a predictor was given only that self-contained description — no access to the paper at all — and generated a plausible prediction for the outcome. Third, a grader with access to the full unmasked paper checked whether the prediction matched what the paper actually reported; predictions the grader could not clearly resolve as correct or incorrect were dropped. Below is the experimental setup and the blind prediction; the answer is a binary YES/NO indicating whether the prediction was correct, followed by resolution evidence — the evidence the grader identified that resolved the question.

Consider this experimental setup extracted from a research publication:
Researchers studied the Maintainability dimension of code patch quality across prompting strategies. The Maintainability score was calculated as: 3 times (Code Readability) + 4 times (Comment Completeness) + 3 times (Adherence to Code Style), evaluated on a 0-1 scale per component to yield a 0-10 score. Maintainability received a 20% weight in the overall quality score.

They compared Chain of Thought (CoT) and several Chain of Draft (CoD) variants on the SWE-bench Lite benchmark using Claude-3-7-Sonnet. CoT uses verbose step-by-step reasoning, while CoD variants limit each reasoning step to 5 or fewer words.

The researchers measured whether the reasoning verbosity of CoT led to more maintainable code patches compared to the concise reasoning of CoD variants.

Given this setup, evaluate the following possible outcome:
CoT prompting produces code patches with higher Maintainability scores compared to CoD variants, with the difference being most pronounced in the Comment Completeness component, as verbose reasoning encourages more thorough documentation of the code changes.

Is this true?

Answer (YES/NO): NO